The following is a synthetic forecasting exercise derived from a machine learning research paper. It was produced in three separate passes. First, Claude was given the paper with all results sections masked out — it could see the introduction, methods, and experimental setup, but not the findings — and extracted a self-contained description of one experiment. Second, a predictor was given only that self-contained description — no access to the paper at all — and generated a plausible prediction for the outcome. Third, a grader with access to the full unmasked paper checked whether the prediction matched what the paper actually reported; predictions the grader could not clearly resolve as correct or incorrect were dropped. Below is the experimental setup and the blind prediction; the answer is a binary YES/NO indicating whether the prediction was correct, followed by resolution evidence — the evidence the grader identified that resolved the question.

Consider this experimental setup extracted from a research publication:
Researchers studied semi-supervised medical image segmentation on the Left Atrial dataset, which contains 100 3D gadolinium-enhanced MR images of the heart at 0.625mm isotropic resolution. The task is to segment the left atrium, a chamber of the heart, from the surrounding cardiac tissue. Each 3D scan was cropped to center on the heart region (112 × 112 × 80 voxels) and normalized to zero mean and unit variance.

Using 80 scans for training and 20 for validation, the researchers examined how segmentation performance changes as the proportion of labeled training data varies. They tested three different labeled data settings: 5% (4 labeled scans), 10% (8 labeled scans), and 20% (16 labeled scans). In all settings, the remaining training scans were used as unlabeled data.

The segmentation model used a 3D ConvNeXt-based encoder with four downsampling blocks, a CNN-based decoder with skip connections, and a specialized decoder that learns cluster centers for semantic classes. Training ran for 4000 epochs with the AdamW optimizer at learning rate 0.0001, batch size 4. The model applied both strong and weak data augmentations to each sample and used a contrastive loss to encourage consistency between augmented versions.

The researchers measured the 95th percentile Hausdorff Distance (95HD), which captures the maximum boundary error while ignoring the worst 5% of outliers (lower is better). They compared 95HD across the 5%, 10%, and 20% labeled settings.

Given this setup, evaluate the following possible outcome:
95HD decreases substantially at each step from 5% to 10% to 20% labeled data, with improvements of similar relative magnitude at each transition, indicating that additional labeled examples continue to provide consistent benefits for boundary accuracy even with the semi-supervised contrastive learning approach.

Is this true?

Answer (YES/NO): NO